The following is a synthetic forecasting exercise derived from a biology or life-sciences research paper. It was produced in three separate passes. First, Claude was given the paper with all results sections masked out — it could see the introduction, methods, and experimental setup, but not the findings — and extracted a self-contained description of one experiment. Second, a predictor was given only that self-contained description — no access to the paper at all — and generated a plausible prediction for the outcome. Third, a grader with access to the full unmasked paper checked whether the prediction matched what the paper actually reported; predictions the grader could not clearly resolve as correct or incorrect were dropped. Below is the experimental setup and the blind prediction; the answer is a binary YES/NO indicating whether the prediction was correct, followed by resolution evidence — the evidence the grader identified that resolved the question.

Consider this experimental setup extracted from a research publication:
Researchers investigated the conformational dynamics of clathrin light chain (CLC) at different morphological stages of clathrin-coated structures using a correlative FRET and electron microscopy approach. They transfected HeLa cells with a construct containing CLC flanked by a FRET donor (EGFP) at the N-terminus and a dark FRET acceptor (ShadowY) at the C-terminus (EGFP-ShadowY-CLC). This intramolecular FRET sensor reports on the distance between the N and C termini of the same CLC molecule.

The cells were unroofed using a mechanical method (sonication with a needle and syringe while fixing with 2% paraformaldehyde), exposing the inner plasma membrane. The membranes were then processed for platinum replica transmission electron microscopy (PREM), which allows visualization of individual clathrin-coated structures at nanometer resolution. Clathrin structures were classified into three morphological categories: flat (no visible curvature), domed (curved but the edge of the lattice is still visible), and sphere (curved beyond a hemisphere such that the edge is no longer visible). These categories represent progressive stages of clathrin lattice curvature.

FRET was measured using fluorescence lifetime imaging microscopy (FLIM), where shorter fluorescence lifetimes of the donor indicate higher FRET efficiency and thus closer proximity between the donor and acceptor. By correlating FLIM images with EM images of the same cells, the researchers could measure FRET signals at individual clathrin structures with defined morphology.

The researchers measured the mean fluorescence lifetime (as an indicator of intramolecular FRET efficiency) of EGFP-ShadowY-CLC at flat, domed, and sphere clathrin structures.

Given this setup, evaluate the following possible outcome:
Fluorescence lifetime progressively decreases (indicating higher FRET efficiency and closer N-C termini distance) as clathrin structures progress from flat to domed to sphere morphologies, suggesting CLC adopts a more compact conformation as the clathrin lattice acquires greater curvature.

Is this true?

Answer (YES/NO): NO